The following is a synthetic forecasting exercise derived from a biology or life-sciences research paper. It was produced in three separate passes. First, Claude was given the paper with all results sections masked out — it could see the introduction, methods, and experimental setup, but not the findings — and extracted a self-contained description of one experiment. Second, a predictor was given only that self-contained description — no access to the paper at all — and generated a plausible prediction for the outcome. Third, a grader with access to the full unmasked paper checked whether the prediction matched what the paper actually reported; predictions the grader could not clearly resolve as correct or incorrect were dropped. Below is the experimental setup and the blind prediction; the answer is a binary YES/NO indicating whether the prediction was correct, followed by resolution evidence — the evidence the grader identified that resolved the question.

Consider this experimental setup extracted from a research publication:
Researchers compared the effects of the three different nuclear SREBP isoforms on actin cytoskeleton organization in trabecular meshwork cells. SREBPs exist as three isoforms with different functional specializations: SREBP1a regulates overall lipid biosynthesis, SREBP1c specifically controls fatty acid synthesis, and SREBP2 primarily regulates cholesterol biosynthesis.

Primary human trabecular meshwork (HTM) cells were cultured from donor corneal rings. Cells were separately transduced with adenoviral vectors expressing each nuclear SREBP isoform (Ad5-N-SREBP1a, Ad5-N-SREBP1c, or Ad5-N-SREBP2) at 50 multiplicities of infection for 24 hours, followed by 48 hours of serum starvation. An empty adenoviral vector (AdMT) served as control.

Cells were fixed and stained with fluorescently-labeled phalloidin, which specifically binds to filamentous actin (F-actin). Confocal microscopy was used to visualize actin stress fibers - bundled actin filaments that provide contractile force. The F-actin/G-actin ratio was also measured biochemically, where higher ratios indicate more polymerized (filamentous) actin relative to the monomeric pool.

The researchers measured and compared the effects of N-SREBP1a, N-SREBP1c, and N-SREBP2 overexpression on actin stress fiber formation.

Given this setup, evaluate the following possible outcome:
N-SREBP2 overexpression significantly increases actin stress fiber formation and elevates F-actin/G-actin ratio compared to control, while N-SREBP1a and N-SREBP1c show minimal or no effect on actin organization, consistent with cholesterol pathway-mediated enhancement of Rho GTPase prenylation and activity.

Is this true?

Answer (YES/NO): NO